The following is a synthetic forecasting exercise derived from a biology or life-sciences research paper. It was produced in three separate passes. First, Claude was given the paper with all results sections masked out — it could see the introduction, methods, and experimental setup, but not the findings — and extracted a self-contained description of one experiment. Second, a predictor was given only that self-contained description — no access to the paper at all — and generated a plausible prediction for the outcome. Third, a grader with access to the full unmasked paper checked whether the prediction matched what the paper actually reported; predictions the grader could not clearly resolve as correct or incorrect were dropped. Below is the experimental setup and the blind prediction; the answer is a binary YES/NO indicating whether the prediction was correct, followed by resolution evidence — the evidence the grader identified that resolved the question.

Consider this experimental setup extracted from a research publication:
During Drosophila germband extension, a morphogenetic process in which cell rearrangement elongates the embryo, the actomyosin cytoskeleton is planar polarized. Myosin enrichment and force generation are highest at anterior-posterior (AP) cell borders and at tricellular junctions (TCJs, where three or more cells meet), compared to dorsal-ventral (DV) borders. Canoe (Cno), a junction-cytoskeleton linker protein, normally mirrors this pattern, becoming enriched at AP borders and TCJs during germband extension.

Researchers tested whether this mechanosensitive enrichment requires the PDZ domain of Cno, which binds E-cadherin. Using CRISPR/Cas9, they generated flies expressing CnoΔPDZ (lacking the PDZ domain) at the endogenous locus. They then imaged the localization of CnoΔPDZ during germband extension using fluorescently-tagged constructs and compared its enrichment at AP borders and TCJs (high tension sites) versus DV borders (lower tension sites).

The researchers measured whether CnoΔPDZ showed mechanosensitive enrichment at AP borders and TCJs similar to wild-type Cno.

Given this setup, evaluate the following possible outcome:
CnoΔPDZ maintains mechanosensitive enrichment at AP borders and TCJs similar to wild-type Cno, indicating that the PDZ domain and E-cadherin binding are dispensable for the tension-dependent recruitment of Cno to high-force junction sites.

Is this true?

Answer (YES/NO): YES